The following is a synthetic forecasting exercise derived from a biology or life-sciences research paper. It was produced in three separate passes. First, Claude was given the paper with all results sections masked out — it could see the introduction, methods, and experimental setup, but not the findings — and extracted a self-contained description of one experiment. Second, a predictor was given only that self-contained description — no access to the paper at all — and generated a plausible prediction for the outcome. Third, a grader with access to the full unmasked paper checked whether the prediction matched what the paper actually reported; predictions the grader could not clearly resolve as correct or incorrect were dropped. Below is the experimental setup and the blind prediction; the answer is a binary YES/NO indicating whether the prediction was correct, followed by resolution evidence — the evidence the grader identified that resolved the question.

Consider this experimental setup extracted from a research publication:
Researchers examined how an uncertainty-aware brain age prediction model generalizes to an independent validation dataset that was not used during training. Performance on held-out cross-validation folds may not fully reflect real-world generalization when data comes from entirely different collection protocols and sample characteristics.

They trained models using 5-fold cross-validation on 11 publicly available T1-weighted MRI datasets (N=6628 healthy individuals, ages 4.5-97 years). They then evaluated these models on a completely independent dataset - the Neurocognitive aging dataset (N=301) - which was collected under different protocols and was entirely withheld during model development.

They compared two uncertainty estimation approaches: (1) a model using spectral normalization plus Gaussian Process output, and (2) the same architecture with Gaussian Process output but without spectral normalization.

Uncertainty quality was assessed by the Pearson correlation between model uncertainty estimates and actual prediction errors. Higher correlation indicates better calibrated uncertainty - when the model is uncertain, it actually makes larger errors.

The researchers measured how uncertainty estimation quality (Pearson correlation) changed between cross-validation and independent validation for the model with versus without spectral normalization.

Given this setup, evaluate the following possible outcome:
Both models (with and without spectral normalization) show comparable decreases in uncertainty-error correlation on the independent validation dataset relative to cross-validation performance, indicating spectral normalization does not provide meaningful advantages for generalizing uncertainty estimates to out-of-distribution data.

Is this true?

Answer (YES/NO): NO